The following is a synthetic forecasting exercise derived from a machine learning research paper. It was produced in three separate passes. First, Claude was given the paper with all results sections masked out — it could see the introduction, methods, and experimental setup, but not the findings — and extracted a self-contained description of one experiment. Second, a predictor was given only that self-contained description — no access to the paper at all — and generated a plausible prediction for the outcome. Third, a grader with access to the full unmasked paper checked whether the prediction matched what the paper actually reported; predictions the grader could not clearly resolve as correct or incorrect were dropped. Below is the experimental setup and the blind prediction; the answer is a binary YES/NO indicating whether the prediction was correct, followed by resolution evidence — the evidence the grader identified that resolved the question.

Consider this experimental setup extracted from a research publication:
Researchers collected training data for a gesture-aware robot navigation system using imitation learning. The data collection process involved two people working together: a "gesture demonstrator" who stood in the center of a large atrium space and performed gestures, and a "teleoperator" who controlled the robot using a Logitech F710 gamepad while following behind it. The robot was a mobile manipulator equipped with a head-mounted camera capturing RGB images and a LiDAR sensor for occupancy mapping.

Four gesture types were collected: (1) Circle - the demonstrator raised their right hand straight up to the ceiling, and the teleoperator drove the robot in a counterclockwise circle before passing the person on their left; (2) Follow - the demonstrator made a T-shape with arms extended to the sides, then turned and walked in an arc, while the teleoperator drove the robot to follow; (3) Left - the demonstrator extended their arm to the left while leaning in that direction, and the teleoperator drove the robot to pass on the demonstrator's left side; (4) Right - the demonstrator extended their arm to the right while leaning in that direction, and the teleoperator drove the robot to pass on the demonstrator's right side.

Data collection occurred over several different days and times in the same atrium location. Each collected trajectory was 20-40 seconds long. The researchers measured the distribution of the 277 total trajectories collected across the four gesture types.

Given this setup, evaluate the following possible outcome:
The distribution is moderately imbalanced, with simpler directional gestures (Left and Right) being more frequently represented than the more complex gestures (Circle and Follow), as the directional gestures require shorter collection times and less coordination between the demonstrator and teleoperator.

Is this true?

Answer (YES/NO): NO